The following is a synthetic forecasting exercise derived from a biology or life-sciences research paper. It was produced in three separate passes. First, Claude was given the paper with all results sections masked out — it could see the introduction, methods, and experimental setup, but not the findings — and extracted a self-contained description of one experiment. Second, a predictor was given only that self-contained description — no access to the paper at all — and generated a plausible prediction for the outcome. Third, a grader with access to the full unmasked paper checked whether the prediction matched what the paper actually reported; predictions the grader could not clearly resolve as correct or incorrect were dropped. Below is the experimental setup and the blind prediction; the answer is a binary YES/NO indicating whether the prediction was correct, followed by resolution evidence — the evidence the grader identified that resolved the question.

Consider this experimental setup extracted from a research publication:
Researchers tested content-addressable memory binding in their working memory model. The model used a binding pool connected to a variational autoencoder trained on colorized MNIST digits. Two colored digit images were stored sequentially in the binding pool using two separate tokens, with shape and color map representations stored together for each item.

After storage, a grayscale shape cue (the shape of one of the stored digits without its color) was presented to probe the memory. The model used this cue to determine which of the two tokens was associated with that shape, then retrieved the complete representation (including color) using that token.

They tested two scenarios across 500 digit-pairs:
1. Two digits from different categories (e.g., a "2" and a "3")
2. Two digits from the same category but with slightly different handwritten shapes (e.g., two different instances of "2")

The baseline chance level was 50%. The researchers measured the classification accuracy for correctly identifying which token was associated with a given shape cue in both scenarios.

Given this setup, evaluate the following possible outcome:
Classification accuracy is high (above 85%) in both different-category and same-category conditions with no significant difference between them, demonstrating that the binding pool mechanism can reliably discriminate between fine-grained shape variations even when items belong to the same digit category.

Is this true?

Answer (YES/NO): NO